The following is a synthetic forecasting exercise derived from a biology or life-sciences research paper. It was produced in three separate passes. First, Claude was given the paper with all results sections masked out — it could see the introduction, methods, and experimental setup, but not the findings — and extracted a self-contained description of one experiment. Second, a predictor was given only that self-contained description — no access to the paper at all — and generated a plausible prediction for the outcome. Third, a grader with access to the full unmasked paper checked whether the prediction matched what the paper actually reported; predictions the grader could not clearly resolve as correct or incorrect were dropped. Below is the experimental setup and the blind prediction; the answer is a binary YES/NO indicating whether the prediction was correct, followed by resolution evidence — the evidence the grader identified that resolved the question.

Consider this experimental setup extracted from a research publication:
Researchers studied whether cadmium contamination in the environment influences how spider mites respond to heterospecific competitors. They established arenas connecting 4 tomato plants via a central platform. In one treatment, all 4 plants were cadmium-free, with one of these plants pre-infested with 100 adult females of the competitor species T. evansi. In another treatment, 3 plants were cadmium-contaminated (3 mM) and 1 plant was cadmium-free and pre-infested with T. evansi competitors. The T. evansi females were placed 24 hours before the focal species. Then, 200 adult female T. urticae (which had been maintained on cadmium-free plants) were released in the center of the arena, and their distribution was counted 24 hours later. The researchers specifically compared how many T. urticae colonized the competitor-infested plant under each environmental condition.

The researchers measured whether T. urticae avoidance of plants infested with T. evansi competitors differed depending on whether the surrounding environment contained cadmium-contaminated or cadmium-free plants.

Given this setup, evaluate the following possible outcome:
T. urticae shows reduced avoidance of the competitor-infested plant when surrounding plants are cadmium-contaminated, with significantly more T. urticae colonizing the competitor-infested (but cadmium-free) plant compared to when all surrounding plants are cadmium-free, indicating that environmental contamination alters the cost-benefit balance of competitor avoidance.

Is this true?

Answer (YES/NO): NO